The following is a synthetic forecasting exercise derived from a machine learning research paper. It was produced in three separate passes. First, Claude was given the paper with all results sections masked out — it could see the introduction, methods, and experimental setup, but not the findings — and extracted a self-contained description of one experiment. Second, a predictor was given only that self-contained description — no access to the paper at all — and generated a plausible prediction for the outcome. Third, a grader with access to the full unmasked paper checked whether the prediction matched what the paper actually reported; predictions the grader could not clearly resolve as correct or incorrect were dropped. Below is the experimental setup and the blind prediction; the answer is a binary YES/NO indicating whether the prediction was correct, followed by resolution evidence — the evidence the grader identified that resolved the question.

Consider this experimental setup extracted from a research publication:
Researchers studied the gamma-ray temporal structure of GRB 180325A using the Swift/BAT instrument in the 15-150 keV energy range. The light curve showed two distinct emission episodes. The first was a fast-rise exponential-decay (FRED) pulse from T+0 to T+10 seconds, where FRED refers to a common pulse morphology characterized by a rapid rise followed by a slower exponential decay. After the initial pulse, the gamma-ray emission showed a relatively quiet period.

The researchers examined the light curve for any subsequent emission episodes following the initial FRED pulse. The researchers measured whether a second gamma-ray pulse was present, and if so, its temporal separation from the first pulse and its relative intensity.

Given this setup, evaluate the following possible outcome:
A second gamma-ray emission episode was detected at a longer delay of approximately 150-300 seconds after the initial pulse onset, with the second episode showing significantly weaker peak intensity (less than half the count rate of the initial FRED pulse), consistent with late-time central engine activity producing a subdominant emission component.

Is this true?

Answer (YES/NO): NO